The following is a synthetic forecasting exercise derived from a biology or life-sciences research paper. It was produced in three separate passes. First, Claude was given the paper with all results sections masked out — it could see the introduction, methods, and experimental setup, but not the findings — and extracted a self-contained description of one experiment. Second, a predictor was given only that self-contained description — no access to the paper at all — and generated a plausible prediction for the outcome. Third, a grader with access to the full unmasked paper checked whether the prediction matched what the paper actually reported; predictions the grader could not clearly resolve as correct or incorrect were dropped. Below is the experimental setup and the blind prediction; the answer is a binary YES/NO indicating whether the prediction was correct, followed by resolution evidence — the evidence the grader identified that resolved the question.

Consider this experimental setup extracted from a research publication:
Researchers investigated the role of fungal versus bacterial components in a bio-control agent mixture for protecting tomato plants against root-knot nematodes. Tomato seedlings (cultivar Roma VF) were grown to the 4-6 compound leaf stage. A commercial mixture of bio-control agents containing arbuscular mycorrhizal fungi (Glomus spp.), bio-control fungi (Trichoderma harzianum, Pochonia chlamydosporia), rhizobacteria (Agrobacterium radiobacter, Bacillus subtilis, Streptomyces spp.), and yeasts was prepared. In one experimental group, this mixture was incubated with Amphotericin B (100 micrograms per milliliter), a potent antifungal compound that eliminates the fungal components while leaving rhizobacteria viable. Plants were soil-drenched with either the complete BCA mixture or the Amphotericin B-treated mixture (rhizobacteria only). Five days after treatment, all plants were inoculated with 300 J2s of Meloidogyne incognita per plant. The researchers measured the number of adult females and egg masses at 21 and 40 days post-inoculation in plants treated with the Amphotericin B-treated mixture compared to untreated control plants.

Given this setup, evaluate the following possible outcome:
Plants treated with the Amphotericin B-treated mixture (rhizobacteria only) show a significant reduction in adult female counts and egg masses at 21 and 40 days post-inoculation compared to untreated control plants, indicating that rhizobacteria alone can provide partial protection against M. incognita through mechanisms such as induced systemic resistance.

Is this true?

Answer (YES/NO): NO